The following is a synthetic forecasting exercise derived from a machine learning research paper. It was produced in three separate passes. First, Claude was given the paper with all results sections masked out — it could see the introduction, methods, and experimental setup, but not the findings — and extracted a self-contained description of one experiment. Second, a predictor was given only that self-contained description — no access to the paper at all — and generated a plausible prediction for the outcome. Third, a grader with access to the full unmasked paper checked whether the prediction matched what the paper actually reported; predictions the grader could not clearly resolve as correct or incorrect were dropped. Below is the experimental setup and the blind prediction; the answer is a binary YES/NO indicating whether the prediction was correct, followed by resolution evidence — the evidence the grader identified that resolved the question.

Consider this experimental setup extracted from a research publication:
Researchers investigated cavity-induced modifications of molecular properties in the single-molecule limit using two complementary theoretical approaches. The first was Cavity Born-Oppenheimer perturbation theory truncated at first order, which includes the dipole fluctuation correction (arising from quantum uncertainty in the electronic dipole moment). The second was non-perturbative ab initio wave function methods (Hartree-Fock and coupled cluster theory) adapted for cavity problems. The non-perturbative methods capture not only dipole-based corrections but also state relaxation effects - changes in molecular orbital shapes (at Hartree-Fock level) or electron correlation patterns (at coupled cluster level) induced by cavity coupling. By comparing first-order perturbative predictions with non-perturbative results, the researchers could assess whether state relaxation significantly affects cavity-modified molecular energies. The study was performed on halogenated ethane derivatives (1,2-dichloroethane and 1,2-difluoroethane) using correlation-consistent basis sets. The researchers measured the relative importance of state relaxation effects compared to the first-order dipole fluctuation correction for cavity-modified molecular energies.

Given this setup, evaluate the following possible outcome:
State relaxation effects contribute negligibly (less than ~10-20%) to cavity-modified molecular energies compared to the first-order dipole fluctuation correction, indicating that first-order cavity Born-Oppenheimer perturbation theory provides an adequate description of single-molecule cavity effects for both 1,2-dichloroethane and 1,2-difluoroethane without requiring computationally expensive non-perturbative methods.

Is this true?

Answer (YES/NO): YES